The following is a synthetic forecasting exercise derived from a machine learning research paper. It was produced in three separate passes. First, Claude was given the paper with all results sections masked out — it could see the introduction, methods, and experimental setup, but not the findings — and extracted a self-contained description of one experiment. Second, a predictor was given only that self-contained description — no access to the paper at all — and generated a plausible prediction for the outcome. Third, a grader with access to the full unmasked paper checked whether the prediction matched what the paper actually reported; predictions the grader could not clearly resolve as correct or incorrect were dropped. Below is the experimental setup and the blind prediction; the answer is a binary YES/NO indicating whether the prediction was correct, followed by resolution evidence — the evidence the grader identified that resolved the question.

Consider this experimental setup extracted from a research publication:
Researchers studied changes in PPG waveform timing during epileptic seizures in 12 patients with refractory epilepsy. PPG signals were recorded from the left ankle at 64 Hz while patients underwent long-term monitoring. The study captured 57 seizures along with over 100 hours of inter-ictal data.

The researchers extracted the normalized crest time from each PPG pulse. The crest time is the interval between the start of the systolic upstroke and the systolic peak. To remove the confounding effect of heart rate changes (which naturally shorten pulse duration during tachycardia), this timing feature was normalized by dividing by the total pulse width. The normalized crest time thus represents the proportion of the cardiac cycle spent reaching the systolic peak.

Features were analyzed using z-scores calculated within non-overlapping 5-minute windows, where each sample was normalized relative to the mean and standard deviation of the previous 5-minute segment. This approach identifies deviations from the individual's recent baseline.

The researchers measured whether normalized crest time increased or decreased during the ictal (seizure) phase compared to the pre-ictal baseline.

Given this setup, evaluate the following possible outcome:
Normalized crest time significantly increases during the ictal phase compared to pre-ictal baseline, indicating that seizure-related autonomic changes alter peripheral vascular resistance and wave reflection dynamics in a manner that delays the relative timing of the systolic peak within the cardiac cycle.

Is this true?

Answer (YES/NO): YES